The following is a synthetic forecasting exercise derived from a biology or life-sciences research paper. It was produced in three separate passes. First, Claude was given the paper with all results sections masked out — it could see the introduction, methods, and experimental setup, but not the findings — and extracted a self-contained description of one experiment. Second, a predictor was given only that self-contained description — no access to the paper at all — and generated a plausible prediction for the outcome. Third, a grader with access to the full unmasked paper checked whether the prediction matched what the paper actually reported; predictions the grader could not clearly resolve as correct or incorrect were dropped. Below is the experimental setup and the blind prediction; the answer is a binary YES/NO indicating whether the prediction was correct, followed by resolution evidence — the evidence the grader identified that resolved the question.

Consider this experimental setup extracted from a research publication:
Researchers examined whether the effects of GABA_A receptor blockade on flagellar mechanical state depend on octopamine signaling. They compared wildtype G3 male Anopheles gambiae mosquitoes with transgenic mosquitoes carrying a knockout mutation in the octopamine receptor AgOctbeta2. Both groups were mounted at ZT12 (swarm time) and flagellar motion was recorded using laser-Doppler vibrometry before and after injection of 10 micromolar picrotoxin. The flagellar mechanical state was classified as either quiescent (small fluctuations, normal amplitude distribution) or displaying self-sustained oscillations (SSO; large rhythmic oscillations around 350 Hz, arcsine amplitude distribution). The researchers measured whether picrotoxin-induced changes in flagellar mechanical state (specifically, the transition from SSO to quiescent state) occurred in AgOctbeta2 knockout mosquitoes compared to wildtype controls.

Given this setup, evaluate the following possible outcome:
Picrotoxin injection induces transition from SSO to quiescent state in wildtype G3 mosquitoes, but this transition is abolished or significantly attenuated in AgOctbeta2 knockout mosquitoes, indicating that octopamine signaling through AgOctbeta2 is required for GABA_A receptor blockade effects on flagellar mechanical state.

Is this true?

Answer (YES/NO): YES